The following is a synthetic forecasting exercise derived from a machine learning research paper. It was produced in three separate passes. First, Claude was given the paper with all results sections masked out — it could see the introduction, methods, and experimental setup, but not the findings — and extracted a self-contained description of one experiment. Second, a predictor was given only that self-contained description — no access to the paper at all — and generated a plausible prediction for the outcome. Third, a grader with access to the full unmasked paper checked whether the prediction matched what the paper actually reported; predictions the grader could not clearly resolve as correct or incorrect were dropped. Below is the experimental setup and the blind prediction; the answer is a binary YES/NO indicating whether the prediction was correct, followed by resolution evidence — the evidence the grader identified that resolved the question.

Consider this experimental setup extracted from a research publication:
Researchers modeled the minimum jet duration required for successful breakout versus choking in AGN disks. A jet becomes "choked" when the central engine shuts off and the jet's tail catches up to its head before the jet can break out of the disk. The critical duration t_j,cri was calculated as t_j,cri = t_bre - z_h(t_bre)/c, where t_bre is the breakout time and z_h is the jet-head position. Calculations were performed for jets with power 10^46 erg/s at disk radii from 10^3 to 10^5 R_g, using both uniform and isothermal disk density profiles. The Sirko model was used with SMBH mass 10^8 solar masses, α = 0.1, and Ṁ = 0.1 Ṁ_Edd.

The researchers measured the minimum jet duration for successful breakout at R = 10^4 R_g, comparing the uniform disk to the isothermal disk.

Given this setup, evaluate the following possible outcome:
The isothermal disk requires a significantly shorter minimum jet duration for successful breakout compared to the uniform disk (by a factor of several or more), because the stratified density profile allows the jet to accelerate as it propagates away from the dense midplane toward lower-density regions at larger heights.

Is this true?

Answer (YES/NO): NO